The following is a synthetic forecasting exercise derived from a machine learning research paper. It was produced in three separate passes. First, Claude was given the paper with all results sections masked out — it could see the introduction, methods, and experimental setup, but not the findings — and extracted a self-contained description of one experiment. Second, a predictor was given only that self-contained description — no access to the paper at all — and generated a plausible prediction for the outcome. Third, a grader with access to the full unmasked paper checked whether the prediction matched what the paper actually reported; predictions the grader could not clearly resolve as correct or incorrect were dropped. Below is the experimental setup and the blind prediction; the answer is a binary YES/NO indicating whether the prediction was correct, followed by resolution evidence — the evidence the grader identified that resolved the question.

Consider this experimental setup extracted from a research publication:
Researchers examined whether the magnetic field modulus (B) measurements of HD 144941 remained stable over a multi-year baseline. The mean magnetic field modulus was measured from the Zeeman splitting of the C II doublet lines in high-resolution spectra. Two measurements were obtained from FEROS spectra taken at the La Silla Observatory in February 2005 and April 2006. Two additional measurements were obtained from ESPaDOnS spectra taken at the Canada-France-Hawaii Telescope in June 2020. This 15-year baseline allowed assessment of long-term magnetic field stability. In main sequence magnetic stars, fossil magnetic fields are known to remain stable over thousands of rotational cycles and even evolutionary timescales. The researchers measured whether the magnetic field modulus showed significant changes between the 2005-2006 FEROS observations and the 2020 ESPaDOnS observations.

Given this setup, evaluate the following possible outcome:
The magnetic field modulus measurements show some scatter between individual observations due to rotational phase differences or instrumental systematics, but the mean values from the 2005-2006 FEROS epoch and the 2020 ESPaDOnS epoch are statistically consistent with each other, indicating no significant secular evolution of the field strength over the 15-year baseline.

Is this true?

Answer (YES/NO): YES